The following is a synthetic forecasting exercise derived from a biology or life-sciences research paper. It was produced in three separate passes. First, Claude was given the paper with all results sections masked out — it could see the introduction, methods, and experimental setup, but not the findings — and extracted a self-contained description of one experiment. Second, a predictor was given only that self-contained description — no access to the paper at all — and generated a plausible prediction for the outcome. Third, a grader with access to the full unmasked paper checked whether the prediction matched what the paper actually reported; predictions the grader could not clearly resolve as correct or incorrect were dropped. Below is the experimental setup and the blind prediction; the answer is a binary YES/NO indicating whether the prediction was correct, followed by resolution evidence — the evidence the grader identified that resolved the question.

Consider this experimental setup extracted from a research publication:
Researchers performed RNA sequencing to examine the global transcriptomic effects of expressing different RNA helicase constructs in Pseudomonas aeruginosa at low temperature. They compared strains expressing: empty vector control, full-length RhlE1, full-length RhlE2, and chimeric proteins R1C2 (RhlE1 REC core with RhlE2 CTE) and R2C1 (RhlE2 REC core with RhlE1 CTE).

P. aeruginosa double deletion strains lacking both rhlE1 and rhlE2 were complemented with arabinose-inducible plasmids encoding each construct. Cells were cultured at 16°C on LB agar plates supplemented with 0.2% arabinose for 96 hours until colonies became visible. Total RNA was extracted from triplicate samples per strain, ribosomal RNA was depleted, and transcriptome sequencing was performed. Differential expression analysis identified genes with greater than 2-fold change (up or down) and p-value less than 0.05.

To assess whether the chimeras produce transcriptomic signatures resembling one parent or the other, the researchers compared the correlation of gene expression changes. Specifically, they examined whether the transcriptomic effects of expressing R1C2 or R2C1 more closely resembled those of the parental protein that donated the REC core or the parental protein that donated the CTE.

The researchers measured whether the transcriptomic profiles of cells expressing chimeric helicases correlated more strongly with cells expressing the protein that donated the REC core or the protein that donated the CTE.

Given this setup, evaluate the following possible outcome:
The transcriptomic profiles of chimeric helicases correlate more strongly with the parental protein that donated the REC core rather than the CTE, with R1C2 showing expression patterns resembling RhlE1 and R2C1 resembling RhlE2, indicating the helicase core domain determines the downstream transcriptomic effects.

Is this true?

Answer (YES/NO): NO